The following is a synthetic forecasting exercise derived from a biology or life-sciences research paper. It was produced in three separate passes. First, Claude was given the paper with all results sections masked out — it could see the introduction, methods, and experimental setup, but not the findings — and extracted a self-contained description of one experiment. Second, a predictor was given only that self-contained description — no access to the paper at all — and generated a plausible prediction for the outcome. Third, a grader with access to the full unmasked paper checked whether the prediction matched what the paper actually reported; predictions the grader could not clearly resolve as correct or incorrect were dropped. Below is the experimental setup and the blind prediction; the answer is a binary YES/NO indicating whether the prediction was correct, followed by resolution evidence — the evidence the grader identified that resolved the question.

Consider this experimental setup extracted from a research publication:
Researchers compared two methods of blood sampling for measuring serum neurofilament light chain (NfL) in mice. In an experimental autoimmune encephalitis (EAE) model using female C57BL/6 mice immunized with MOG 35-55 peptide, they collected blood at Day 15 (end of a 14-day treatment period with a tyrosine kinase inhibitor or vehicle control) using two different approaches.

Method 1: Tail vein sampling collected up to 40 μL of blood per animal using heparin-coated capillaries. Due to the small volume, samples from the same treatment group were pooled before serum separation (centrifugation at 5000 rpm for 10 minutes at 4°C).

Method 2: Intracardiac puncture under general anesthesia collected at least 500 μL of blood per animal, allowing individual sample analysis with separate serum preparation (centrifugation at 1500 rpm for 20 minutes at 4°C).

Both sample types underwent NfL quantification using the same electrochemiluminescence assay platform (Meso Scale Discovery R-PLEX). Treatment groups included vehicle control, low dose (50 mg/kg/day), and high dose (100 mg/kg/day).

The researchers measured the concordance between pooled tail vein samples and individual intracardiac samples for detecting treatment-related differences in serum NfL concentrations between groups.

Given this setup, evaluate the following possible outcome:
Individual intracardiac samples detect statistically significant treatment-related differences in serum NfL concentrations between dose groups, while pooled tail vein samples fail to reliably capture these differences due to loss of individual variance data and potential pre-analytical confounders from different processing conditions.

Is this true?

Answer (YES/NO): NO